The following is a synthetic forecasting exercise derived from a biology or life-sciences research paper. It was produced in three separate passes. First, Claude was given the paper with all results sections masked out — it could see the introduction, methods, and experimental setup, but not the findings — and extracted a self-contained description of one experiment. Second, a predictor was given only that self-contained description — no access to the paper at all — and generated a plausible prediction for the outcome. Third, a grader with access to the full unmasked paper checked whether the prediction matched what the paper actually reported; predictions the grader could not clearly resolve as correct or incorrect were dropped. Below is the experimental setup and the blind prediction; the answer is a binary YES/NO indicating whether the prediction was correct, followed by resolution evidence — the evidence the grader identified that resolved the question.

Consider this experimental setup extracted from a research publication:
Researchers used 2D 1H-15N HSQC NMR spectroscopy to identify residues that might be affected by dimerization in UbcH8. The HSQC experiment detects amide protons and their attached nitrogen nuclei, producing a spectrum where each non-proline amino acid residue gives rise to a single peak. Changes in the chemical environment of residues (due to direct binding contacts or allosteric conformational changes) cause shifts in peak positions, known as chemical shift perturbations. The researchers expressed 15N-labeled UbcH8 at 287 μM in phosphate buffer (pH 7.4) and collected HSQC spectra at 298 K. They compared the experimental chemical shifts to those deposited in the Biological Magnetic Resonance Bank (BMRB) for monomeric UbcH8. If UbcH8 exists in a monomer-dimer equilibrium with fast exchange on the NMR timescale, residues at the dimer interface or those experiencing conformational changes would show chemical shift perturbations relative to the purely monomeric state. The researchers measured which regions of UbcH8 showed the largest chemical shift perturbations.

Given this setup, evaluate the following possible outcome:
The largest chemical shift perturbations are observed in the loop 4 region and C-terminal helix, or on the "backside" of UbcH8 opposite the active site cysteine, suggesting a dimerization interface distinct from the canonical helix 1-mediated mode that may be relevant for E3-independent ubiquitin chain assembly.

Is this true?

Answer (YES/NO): NO